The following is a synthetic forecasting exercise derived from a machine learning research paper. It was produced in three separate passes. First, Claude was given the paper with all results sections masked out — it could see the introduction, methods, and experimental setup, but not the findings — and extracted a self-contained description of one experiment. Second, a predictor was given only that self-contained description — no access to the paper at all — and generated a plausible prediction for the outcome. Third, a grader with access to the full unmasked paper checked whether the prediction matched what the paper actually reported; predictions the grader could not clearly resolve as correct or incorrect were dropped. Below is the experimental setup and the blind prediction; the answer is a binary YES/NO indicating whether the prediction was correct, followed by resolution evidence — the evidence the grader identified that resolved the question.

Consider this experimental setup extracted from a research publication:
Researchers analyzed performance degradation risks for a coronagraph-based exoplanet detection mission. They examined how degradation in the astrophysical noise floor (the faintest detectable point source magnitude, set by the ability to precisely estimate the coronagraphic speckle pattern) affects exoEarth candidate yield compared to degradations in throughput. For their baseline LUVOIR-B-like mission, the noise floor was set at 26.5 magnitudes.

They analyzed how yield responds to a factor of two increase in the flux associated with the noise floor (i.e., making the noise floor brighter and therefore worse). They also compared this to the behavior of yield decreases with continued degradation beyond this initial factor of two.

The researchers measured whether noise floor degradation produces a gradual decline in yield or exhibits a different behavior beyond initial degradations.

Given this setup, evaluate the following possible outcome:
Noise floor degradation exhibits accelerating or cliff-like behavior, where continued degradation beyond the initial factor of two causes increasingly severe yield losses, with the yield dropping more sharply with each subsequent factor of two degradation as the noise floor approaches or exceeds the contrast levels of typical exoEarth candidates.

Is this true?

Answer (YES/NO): YES